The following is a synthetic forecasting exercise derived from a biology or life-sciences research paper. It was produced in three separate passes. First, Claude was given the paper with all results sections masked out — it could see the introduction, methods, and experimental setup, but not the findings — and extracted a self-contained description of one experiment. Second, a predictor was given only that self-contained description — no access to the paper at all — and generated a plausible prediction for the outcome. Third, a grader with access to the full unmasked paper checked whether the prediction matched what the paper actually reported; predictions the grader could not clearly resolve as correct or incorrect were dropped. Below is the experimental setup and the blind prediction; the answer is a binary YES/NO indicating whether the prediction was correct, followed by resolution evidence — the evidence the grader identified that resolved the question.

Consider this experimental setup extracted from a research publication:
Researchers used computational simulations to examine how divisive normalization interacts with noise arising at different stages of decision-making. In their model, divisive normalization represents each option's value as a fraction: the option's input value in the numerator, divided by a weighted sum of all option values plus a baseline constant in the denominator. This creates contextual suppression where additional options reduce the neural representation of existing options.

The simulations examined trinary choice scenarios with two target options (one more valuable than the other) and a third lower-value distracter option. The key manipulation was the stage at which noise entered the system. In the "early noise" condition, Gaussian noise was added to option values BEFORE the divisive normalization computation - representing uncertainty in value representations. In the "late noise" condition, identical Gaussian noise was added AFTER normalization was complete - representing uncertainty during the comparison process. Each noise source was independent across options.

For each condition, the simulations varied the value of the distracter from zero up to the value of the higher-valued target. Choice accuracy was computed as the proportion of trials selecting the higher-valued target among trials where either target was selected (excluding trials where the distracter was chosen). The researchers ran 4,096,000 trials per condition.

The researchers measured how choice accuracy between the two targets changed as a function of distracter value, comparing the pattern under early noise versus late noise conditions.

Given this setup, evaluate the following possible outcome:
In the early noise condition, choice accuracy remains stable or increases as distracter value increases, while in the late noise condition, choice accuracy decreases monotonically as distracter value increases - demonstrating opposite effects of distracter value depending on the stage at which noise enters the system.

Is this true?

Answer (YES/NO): NO